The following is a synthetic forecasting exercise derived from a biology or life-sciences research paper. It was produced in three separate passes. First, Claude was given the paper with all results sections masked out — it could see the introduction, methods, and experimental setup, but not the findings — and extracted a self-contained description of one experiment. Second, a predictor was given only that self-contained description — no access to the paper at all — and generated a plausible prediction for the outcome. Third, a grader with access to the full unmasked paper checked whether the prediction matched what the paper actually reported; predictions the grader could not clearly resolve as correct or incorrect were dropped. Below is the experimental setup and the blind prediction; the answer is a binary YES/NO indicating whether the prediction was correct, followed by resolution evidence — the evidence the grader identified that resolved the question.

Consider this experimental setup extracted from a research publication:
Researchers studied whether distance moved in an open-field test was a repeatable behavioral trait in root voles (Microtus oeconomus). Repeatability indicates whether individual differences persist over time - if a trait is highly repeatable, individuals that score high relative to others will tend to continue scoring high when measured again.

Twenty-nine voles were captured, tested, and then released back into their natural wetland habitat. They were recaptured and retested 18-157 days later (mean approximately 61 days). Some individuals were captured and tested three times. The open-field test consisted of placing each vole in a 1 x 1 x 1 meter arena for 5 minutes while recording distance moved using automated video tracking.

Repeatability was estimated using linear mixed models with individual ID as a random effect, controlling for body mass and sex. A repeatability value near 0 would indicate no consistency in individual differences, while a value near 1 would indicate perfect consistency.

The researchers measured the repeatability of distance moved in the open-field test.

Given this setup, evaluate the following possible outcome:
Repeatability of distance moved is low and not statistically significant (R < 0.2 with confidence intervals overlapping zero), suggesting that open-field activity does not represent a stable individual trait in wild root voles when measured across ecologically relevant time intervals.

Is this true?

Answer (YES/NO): NO